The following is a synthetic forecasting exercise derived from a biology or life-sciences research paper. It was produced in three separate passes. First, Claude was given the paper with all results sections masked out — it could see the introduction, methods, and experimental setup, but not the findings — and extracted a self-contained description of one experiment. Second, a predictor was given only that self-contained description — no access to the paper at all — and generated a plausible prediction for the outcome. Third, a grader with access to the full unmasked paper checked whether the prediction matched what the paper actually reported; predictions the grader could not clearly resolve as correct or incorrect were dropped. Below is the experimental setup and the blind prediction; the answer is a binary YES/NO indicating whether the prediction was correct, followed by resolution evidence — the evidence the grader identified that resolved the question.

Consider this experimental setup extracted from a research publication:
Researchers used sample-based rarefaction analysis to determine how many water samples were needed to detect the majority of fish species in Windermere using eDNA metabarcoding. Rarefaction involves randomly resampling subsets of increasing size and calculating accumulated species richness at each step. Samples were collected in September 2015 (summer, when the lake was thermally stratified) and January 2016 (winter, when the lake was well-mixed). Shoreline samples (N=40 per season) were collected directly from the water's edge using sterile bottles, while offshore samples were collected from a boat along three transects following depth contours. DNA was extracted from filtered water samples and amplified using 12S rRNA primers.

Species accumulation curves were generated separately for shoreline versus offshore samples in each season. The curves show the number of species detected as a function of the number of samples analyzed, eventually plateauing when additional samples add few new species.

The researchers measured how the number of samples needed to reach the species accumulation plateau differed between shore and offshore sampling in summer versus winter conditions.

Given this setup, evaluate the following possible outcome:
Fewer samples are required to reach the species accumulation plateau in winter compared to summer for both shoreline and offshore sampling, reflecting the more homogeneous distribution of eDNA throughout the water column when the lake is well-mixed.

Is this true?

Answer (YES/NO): NO